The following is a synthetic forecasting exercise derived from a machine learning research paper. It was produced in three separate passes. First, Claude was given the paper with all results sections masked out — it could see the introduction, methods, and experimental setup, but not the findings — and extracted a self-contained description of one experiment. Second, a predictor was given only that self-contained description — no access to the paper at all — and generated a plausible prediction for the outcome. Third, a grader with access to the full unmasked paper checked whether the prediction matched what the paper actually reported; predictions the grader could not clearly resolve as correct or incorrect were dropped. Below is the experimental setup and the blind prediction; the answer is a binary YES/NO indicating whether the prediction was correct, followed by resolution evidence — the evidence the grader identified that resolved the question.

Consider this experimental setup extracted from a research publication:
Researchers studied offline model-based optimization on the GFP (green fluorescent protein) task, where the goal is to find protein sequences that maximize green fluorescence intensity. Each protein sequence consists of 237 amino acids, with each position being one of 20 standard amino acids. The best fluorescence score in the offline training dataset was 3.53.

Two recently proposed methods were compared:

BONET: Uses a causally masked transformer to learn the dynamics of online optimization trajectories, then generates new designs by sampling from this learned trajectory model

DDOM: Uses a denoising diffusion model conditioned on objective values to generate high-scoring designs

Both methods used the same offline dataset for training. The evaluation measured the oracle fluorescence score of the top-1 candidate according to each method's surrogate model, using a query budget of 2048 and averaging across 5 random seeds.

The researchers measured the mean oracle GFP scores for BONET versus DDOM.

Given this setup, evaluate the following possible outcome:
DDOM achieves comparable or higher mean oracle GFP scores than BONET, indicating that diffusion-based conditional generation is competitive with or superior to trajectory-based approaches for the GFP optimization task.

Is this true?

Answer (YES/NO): NO